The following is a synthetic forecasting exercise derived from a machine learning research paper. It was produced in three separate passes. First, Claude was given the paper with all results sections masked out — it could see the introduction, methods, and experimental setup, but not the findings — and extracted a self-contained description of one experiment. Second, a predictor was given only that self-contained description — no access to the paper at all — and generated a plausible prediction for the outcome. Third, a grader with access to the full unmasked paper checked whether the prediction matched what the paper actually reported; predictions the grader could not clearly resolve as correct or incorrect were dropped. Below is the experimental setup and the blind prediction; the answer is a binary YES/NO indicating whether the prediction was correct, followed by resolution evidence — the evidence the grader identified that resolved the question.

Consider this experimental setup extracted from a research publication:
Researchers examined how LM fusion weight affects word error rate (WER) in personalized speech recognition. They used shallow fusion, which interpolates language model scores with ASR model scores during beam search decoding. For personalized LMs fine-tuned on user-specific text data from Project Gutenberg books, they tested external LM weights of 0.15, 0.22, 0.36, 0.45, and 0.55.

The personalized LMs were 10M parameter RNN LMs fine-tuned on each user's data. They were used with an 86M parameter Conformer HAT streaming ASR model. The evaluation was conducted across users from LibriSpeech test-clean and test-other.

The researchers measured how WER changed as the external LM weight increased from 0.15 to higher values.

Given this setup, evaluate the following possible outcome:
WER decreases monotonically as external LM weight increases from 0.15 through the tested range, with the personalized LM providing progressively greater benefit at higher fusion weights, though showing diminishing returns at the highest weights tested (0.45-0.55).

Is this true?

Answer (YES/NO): NO